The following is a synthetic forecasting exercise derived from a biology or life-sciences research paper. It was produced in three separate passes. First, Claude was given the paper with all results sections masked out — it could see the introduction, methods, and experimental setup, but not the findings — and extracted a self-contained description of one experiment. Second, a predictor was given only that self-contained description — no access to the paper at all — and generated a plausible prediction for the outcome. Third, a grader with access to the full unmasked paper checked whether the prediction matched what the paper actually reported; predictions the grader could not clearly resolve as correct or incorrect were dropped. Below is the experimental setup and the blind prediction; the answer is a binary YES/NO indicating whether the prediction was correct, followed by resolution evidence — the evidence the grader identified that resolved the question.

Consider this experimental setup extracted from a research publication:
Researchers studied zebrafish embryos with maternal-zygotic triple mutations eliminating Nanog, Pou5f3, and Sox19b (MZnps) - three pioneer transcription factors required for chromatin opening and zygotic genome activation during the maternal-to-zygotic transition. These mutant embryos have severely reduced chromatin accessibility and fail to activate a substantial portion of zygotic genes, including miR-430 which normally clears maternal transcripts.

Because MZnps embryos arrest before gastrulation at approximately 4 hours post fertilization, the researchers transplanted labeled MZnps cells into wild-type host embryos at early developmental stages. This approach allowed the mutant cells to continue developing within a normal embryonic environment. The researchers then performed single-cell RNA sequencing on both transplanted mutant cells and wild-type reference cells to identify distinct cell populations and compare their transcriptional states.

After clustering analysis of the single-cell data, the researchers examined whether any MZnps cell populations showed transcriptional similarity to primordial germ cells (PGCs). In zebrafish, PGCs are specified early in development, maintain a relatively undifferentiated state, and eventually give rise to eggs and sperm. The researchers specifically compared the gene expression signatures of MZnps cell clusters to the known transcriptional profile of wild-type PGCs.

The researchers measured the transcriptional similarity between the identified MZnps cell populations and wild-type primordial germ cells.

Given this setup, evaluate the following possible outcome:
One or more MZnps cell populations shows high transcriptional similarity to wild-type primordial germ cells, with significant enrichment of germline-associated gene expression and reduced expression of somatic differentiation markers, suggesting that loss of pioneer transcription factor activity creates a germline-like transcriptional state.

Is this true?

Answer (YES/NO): YES